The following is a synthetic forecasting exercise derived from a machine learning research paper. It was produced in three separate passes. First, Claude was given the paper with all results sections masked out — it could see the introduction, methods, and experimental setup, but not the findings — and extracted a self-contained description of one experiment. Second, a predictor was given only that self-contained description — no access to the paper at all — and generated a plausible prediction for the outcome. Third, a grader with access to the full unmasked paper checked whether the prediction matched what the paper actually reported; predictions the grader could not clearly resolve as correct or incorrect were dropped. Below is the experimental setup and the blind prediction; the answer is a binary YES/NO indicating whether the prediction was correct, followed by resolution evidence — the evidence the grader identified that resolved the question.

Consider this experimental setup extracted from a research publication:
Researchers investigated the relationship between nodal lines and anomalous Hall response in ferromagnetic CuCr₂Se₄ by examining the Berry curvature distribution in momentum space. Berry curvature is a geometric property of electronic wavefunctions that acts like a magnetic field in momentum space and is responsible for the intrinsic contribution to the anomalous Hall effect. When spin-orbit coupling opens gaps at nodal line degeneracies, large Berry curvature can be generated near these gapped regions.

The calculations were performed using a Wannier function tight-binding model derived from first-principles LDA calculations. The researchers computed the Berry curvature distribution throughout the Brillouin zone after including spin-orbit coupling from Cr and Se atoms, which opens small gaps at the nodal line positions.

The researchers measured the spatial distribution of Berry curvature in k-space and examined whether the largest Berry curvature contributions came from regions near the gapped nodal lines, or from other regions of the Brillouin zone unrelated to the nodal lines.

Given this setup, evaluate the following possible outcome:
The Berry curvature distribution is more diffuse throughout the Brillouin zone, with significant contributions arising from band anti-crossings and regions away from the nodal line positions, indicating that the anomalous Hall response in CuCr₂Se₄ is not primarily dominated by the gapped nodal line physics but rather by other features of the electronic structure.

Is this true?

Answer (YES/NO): NO